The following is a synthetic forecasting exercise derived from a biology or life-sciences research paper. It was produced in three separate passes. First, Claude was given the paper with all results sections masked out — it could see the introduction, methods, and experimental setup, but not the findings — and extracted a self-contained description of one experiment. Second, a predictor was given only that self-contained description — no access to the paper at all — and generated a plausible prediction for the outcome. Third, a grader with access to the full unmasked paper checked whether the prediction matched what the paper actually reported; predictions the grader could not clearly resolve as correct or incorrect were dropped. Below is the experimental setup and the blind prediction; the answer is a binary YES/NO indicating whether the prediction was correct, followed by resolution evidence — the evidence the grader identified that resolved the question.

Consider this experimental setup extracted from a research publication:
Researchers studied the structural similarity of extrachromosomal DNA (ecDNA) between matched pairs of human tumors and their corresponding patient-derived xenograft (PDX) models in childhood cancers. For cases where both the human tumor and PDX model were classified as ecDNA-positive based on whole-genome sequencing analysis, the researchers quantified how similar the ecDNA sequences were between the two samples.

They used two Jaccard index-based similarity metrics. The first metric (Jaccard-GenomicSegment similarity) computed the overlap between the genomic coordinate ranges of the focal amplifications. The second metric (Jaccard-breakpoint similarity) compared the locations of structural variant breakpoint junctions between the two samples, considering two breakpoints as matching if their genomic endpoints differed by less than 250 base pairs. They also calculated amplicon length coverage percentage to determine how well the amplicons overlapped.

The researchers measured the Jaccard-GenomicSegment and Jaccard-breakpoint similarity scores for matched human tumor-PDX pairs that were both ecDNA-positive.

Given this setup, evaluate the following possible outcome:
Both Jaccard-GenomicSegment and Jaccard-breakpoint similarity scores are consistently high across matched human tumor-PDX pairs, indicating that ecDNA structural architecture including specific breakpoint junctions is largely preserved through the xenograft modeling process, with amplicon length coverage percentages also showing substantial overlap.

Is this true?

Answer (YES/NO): NO